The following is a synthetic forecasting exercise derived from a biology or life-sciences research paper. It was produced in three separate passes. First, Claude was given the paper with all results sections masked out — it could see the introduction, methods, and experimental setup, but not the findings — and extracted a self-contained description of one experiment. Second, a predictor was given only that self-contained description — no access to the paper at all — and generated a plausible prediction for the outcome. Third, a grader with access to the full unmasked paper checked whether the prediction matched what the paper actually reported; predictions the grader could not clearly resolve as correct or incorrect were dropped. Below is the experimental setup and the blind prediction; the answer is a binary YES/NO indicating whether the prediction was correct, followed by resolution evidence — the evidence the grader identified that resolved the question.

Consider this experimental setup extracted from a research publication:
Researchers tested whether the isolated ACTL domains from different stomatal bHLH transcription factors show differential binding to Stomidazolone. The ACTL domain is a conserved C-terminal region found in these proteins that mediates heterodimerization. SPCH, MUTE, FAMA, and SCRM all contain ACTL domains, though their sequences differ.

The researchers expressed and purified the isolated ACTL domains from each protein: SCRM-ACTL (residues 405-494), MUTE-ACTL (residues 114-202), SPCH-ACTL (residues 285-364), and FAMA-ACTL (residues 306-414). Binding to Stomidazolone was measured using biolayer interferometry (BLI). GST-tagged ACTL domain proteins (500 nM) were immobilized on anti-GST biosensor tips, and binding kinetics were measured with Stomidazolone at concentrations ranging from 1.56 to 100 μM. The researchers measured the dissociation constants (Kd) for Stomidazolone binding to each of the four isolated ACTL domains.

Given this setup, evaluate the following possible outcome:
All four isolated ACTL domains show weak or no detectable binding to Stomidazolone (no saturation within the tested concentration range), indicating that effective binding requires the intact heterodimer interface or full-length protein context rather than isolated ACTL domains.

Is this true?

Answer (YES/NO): NO